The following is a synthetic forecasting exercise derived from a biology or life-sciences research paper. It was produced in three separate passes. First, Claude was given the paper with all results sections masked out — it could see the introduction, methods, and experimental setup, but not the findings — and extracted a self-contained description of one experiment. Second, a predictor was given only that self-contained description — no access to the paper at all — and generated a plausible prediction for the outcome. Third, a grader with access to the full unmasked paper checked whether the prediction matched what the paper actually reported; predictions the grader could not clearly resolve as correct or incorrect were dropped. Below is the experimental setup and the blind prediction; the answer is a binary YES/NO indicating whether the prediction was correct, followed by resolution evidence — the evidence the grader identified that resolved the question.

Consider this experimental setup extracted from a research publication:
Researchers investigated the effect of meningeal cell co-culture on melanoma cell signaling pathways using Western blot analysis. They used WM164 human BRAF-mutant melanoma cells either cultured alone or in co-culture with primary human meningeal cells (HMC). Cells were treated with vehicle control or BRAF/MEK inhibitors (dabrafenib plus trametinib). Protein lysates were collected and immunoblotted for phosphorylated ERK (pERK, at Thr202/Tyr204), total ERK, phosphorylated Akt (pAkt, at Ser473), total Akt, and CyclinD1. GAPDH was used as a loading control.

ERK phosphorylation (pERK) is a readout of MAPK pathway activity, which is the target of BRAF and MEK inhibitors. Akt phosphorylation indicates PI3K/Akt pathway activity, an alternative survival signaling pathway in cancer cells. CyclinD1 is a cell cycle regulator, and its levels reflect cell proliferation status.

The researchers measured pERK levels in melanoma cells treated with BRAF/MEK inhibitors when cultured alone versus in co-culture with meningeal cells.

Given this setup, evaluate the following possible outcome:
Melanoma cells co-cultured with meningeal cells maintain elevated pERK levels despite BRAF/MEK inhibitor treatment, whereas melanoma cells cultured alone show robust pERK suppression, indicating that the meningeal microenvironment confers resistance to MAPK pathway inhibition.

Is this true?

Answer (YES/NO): YES